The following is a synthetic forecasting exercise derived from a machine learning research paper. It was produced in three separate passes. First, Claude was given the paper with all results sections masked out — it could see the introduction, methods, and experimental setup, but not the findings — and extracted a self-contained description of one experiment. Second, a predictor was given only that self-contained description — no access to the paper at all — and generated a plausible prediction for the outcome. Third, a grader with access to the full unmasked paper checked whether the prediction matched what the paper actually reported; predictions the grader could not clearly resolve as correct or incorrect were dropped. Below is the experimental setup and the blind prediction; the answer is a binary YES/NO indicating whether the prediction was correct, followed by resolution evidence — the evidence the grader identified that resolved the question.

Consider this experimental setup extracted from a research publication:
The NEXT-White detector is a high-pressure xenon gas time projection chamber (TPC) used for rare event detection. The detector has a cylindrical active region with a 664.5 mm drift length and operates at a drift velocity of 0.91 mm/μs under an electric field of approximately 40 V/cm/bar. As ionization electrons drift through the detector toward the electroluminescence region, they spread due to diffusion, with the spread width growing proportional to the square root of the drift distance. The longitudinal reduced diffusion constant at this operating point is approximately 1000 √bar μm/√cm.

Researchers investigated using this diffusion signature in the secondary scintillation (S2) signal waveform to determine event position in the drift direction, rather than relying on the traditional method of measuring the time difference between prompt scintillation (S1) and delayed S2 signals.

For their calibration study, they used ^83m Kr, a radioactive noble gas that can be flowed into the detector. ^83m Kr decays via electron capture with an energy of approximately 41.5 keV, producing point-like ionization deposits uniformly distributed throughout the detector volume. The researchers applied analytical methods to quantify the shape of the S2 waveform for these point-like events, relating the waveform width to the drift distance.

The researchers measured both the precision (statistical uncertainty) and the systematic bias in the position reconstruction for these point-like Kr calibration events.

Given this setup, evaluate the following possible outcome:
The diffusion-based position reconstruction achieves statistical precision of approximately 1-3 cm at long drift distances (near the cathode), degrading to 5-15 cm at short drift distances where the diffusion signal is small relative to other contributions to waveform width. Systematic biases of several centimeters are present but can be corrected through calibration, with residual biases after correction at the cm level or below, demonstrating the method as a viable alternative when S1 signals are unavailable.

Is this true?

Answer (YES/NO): NO